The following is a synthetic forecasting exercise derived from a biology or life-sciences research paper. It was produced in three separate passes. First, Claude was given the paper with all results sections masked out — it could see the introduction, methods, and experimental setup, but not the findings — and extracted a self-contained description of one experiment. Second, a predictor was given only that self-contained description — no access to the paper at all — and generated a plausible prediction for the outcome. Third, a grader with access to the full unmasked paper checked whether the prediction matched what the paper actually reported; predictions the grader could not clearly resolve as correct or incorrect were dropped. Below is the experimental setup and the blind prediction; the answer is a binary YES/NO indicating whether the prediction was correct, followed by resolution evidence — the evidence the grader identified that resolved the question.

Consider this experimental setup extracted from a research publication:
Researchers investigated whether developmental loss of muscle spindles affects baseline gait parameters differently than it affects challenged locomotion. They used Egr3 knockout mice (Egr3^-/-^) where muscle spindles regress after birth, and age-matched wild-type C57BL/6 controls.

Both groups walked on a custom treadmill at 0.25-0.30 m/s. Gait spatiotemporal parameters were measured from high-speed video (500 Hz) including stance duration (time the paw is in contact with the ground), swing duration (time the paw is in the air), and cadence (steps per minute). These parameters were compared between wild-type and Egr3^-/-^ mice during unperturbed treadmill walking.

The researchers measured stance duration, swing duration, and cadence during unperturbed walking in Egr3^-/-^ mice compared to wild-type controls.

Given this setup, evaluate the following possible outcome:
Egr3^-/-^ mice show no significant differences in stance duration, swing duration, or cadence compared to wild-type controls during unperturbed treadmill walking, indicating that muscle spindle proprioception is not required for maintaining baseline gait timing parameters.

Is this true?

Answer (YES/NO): NO